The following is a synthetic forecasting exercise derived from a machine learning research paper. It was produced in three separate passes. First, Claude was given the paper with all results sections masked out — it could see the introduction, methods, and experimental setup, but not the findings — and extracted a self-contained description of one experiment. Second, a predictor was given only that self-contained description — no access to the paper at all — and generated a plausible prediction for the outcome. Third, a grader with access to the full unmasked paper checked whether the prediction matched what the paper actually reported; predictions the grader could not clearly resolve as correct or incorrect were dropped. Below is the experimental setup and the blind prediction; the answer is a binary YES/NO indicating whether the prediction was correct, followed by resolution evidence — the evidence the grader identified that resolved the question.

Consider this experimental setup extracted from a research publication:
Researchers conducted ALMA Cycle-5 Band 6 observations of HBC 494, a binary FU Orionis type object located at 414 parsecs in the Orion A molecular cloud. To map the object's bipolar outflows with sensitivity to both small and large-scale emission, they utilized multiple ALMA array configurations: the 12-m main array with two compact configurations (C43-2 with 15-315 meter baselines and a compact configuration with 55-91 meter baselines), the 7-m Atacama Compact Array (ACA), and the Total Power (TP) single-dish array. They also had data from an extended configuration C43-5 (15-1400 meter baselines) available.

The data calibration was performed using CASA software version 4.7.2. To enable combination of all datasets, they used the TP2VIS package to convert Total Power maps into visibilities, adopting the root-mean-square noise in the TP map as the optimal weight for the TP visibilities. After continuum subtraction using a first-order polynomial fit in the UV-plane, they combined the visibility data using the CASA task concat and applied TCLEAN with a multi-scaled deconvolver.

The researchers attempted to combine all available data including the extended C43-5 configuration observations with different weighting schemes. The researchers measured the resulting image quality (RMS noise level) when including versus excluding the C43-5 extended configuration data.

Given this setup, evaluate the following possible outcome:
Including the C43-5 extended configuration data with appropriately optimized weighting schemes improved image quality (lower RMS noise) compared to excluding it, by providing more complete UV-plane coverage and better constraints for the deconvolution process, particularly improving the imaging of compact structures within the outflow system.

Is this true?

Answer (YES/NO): NO